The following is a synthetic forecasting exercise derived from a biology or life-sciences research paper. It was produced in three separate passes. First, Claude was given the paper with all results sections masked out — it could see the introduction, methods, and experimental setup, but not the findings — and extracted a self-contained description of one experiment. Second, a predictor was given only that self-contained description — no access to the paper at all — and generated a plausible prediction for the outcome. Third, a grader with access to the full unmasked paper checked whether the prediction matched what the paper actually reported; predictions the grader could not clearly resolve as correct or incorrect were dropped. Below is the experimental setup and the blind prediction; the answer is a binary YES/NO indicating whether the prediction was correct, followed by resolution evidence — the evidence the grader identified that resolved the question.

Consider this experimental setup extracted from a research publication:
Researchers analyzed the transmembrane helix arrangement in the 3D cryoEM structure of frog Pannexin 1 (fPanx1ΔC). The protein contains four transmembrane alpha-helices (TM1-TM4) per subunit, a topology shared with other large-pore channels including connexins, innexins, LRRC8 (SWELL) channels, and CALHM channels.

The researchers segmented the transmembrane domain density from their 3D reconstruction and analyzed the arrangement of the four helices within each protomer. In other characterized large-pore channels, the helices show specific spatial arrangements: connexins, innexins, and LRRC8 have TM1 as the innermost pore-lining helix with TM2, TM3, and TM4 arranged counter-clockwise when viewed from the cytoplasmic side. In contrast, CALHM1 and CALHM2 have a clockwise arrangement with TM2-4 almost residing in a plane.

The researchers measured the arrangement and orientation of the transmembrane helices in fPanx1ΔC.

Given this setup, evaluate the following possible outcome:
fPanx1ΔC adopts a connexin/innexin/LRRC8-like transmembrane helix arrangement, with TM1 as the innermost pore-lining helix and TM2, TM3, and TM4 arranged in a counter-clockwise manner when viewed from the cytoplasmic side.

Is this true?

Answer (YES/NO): YES